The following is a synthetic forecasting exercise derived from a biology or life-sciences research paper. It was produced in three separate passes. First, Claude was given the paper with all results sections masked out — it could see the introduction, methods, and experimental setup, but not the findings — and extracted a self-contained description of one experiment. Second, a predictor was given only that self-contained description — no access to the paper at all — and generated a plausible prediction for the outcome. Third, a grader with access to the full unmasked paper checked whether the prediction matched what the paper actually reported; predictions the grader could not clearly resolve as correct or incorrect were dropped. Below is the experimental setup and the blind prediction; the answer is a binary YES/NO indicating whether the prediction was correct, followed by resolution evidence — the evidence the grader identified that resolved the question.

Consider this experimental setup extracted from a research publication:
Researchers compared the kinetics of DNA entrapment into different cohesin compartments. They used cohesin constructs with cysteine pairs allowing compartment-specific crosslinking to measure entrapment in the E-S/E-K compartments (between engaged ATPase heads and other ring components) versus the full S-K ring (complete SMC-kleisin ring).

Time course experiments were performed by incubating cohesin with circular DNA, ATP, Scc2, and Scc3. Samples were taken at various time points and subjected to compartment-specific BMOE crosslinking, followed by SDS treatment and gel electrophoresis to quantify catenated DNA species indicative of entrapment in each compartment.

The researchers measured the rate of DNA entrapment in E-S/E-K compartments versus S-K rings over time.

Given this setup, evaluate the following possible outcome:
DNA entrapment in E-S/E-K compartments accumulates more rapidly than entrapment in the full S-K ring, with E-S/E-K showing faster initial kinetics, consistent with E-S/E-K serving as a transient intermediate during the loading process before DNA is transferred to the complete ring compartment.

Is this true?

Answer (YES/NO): YES